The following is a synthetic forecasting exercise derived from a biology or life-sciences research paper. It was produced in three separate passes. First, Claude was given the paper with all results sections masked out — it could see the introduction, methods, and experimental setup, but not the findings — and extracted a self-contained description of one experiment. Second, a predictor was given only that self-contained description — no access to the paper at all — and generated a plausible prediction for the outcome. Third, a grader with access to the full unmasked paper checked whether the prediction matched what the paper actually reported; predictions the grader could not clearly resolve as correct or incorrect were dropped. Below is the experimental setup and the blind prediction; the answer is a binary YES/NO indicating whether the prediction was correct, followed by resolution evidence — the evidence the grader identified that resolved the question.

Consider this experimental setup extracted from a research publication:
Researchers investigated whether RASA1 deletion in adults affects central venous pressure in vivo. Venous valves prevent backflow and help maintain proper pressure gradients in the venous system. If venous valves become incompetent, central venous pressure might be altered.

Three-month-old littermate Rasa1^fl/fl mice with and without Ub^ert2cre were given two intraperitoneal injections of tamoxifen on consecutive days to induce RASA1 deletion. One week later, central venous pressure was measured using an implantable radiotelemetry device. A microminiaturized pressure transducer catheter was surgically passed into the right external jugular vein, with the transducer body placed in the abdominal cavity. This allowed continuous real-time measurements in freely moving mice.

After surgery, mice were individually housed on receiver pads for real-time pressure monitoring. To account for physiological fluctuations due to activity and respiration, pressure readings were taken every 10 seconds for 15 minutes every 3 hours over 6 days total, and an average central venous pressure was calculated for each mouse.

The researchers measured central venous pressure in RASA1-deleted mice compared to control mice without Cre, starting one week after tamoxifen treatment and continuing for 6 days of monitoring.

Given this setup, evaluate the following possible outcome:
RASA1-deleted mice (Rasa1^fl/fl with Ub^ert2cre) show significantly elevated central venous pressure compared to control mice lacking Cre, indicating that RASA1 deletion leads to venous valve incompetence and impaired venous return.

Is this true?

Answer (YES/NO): YES